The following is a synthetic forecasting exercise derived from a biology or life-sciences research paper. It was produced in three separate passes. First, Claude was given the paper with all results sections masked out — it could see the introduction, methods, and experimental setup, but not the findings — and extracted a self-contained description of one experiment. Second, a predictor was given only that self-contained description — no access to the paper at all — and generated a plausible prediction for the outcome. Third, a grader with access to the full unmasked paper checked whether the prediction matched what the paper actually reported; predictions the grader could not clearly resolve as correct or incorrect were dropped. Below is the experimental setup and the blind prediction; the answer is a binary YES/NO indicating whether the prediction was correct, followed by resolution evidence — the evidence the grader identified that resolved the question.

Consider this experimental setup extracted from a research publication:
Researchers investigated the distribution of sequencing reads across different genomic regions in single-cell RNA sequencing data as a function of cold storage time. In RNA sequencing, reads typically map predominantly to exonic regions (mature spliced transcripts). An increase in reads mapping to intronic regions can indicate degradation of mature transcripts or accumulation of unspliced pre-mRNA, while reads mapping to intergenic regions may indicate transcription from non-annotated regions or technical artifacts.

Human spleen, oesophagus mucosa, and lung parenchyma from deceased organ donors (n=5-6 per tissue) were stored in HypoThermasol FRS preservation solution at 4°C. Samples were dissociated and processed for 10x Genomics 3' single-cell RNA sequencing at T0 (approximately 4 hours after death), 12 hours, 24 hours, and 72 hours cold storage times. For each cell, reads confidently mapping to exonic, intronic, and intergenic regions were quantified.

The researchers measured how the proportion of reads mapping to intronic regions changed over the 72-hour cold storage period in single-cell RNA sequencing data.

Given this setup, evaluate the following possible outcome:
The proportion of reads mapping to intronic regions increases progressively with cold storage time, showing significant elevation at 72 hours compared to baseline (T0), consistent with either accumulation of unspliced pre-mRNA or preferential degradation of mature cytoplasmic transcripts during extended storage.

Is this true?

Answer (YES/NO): NO